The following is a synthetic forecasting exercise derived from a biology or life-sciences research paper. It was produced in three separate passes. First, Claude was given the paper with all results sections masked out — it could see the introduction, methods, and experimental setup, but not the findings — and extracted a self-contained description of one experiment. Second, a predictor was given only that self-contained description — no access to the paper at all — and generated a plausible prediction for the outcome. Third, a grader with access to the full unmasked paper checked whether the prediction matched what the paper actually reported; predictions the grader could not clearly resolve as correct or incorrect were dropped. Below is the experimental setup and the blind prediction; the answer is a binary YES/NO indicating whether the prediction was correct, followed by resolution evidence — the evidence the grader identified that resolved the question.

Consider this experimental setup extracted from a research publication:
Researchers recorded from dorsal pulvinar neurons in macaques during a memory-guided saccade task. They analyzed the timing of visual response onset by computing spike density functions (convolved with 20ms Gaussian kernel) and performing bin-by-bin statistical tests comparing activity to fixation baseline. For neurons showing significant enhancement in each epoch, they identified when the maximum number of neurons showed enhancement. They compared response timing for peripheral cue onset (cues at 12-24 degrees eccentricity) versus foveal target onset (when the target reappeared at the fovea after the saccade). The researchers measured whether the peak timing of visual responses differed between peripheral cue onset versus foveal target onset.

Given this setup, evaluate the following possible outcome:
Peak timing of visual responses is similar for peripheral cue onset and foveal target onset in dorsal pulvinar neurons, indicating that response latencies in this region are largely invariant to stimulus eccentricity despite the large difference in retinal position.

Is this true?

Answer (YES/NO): NO